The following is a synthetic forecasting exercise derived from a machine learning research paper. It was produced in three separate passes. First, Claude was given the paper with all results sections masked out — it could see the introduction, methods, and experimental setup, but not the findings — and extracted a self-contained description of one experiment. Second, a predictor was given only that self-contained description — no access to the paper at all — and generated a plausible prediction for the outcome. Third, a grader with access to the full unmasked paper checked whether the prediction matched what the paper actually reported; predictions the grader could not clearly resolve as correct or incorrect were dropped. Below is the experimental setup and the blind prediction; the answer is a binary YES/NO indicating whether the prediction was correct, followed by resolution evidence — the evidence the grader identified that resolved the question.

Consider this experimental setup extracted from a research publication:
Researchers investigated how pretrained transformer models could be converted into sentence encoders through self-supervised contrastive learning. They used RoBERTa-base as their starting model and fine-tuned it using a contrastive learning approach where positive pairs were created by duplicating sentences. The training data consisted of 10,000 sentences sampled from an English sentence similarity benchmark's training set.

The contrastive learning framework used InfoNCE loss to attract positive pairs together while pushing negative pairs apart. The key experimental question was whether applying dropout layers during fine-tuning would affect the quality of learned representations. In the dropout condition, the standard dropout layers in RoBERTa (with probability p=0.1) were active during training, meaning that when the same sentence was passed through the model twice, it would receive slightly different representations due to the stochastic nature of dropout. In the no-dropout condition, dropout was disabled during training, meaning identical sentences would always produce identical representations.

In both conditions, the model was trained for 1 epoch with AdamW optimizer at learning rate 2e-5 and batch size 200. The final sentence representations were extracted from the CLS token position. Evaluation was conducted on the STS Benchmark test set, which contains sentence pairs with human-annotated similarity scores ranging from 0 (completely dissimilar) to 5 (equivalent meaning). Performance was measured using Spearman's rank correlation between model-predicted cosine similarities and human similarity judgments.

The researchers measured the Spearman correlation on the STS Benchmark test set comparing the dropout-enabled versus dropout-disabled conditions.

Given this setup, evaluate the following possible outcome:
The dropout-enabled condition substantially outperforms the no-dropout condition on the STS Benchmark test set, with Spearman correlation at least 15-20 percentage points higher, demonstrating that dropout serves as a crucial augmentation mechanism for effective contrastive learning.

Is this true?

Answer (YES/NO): NO